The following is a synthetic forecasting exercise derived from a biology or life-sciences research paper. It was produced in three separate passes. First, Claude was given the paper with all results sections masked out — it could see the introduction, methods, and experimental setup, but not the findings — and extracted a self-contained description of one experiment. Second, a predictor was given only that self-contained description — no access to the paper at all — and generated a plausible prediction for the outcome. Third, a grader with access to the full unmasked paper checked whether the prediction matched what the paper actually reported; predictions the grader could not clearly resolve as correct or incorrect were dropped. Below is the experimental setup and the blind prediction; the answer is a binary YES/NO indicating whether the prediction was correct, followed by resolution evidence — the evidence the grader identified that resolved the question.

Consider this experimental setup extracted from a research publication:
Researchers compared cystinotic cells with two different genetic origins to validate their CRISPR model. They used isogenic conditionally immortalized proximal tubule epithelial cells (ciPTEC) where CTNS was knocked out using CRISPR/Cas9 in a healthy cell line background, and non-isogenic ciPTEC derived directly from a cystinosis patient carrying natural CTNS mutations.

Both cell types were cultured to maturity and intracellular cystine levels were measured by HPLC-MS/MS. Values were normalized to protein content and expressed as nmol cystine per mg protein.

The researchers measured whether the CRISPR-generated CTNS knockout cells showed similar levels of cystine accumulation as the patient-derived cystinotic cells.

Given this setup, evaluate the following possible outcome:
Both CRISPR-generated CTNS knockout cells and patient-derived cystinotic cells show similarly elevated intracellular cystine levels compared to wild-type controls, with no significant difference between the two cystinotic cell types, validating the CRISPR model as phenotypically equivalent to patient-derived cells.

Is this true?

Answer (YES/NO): YES